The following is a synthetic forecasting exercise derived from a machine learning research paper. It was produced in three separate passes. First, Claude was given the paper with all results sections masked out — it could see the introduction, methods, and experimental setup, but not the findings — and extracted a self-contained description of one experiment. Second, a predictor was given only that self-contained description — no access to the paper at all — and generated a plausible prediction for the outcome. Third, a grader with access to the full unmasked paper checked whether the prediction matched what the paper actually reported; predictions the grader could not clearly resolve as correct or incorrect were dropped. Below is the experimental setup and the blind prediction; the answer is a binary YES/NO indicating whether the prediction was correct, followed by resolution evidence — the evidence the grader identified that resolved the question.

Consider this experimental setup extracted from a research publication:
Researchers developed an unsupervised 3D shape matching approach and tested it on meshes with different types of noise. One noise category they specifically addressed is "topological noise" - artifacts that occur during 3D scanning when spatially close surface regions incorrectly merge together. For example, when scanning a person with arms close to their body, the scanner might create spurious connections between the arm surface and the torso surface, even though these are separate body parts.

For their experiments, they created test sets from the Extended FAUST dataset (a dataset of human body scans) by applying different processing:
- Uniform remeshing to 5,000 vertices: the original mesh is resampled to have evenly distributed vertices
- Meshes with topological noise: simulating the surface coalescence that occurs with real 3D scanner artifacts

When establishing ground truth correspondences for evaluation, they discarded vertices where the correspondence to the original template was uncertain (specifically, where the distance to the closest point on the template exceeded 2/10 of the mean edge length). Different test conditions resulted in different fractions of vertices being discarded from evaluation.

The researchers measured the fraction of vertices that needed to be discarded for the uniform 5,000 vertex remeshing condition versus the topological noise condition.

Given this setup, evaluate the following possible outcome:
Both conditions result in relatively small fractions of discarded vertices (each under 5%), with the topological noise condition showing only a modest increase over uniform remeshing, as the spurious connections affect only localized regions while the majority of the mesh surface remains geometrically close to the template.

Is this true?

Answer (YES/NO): NO